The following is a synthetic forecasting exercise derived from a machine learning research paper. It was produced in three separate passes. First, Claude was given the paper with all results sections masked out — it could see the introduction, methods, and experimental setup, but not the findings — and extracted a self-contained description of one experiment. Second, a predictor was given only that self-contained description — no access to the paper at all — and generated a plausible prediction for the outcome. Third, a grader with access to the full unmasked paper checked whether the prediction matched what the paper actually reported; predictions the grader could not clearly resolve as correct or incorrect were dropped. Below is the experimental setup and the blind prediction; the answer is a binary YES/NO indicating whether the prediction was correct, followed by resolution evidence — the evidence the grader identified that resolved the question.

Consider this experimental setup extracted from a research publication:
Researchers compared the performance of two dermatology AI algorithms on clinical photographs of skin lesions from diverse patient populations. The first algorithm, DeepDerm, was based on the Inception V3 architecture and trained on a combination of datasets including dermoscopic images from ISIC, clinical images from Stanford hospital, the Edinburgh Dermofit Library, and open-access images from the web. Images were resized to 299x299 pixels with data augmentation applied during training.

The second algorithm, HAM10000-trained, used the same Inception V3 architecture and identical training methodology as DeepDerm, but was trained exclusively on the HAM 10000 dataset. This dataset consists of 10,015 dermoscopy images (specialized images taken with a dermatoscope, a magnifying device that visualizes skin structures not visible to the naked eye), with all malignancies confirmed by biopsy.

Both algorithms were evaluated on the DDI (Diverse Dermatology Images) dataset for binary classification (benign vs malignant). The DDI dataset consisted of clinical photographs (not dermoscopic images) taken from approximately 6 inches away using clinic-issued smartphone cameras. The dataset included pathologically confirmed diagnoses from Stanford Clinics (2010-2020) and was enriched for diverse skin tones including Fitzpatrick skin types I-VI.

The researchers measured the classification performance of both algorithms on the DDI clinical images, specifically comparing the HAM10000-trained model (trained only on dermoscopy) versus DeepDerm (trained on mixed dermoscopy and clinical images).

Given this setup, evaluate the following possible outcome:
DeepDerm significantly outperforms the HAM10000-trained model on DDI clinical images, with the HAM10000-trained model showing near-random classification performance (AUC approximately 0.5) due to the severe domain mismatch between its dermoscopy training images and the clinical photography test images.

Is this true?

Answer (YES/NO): NO